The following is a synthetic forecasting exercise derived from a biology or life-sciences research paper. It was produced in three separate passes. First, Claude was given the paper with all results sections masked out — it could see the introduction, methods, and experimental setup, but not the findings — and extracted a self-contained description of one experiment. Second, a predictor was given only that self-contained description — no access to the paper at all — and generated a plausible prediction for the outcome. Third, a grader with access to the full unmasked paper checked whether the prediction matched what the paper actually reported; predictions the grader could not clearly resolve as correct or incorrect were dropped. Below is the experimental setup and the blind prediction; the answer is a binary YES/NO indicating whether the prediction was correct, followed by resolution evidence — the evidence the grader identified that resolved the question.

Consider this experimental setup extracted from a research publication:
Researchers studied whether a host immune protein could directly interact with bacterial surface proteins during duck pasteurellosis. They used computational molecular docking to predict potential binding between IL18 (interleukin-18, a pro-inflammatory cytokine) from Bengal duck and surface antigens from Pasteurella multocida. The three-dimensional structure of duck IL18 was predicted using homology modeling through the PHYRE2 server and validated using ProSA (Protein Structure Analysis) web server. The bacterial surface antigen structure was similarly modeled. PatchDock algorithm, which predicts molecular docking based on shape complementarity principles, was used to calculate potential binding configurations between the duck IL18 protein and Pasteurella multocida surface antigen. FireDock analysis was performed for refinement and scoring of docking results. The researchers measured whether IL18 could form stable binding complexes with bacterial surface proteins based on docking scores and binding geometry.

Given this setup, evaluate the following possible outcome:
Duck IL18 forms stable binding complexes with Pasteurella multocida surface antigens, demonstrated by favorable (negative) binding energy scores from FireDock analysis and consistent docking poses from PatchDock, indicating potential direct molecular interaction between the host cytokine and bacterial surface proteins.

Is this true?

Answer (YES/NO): NO